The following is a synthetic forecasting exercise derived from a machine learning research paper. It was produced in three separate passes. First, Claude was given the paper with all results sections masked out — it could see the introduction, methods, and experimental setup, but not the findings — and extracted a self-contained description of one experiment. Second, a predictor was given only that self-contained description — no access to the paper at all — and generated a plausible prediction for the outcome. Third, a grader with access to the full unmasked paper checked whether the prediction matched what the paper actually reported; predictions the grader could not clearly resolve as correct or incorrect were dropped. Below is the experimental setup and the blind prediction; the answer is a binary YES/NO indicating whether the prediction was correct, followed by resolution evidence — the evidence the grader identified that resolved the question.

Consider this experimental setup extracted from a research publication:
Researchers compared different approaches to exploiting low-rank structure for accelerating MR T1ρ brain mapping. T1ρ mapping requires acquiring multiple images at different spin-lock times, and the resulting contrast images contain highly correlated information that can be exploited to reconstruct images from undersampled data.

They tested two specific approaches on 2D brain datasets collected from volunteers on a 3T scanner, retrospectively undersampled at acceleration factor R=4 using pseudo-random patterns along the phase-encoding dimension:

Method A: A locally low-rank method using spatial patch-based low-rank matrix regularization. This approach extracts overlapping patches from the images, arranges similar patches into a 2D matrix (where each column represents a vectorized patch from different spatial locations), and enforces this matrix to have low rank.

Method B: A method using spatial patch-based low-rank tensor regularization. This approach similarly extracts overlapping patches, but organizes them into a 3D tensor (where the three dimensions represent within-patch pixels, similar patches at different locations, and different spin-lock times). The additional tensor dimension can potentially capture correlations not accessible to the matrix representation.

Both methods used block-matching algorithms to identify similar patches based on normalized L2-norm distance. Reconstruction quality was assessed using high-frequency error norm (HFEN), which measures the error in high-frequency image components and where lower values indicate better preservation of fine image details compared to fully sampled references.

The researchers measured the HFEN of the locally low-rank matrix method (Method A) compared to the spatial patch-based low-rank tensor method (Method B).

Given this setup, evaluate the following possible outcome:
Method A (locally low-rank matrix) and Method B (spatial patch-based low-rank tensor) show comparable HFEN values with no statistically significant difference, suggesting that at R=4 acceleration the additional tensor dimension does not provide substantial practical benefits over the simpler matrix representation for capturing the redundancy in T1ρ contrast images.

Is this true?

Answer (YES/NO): NO